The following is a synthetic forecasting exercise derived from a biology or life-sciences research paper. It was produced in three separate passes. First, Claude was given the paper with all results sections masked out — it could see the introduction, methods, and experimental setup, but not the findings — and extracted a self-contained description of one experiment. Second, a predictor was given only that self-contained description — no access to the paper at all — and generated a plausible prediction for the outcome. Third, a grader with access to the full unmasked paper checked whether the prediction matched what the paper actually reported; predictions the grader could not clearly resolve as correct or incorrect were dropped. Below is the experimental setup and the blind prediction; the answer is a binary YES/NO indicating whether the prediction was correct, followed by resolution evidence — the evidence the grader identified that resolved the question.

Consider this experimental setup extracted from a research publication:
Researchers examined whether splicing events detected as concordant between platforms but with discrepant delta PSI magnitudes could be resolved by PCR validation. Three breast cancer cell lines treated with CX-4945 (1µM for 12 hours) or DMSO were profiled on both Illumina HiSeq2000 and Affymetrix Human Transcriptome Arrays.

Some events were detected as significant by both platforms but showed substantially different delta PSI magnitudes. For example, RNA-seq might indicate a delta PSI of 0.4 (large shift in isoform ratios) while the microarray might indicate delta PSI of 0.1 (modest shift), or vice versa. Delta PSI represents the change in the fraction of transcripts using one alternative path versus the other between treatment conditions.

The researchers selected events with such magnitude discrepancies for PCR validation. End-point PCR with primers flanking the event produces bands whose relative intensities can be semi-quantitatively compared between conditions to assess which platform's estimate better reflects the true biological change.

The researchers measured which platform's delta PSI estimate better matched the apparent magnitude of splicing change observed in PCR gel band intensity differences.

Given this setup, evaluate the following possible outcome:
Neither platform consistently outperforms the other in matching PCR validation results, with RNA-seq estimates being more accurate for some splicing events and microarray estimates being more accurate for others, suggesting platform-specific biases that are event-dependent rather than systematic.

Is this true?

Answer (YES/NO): NO